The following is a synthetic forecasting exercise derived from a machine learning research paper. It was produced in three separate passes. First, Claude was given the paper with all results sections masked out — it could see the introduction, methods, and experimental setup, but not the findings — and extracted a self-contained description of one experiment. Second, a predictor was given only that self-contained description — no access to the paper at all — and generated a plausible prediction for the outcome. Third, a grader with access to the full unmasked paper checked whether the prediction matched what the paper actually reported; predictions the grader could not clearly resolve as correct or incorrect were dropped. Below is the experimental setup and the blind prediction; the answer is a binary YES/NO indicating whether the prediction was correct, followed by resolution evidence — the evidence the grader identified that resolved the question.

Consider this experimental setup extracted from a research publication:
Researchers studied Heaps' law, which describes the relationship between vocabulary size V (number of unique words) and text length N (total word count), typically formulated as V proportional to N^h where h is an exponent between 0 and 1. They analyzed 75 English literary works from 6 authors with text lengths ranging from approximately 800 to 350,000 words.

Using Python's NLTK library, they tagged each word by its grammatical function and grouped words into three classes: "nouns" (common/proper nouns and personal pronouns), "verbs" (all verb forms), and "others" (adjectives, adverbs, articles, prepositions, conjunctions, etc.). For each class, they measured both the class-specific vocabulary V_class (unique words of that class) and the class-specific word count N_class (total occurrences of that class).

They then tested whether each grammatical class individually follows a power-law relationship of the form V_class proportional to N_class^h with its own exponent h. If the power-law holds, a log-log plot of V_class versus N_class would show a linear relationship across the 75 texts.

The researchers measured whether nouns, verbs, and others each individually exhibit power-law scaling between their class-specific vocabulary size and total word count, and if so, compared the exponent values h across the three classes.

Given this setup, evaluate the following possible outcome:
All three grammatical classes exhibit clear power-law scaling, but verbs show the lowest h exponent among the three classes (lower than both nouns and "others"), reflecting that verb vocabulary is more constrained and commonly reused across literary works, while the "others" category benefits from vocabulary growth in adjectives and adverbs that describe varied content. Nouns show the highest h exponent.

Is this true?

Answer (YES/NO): NO